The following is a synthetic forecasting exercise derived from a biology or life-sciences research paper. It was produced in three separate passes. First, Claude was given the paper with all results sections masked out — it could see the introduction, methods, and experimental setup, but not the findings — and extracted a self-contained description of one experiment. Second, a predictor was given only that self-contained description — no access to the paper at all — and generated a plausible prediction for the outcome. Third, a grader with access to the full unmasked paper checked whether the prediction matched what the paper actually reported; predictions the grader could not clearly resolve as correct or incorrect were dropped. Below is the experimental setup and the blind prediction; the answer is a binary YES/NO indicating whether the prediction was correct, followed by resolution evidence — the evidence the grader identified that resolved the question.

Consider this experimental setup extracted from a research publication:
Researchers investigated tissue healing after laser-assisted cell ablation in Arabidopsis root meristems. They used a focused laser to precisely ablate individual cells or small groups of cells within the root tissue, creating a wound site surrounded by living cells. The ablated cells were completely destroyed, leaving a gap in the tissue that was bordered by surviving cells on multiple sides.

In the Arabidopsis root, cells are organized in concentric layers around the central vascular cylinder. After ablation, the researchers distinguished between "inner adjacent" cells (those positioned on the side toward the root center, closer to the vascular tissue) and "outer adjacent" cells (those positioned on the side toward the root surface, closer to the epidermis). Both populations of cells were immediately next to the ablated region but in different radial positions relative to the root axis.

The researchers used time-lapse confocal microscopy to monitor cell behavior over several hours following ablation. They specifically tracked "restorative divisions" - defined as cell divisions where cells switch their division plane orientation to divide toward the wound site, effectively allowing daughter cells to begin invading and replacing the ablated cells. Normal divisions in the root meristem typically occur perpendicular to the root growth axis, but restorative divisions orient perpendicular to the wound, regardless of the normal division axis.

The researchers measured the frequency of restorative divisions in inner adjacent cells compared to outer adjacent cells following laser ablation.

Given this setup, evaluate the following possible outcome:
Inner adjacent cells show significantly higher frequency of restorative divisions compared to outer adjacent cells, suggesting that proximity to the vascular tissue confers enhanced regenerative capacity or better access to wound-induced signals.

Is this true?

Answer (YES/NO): NO